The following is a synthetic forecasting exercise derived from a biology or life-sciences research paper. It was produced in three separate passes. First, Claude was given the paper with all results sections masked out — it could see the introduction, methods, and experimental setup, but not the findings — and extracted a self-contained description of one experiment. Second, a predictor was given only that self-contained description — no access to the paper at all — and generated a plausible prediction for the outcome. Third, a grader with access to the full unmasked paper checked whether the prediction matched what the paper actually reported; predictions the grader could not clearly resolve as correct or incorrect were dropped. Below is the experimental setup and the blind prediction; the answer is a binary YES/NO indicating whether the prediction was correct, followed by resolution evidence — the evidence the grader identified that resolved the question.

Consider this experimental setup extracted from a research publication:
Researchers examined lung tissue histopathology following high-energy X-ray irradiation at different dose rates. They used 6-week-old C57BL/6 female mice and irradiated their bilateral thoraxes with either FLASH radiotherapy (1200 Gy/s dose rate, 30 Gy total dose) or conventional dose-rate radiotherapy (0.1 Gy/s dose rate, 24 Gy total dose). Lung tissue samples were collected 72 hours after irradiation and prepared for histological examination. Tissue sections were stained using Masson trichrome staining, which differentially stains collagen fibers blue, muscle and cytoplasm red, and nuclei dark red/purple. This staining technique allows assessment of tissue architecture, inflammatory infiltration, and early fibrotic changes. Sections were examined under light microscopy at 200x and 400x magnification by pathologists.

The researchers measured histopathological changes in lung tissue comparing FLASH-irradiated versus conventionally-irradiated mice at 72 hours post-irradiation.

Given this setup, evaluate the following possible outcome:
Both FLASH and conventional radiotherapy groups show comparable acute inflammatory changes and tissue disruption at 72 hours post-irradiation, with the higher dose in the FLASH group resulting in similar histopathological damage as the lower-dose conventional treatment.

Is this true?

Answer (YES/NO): NO